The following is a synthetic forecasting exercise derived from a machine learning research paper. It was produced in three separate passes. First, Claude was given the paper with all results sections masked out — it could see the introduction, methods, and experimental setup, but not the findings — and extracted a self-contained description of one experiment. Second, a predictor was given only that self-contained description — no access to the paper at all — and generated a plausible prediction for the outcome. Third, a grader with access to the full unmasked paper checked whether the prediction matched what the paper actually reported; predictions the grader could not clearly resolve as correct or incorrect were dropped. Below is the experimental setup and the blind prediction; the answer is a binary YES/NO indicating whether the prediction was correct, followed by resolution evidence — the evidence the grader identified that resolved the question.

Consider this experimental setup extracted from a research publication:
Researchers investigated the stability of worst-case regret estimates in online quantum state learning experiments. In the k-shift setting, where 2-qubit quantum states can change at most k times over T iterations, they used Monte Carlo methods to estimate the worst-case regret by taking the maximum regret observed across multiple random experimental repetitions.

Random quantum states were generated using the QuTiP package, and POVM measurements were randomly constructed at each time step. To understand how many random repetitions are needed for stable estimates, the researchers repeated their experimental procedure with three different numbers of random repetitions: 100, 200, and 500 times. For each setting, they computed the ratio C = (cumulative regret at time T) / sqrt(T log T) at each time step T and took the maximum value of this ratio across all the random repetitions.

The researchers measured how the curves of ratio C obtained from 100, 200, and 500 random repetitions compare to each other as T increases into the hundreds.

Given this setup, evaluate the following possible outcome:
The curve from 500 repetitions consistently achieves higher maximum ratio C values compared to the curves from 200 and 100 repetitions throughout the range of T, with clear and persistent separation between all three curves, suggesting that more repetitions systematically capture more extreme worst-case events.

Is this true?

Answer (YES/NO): NO